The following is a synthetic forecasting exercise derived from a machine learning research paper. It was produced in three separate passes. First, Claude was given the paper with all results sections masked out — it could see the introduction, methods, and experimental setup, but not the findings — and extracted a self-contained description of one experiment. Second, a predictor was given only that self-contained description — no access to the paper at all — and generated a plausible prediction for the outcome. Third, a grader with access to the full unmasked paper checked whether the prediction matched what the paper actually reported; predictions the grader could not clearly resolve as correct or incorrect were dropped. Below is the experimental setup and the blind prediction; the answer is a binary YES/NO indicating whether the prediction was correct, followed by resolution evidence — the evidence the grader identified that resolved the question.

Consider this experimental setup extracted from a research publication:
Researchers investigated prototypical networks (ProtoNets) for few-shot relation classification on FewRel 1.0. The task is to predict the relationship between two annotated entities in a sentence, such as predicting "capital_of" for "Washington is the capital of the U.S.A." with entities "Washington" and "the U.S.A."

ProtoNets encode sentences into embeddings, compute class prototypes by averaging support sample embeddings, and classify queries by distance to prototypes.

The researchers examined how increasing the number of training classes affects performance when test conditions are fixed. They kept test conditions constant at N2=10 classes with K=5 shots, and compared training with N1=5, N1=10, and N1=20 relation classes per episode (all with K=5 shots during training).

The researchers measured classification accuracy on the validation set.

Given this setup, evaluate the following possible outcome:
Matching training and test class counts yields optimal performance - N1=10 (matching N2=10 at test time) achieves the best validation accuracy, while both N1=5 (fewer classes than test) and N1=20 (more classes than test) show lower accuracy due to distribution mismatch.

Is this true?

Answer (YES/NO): NO